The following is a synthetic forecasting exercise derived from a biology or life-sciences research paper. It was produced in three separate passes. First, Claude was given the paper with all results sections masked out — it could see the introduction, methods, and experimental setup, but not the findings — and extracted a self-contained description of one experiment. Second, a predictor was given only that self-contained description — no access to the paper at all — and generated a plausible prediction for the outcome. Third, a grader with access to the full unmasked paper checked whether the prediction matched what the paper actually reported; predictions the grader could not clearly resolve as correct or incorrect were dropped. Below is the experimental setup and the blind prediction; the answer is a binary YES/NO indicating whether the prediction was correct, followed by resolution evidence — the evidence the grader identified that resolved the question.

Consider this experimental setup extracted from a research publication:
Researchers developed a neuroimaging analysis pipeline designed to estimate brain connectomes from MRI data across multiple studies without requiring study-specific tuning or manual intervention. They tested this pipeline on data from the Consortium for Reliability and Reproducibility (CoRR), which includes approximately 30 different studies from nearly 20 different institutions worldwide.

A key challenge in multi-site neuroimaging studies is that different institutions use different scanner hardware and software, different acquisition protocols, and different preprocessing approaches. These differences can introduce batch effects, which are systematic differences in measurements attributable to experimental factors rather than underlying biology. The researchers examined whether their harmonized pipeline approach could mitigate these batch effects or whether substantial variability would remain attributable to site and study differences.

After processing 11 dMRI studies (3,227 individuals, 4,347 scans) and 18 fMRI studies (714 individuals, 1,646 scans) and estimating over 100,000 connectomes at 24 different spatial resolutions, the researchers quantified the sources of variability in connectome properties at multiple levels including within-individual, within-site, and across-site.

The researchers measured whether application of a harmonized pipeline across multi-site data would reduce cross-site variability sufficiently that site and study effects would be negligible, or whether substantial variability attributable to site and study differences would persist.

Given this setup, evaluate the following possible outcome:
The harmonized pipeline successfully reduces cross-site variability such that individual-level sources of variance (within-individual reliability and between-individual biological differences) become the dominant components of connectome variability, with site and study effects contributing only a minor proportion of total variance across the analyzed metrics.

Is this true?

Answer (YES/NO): NO